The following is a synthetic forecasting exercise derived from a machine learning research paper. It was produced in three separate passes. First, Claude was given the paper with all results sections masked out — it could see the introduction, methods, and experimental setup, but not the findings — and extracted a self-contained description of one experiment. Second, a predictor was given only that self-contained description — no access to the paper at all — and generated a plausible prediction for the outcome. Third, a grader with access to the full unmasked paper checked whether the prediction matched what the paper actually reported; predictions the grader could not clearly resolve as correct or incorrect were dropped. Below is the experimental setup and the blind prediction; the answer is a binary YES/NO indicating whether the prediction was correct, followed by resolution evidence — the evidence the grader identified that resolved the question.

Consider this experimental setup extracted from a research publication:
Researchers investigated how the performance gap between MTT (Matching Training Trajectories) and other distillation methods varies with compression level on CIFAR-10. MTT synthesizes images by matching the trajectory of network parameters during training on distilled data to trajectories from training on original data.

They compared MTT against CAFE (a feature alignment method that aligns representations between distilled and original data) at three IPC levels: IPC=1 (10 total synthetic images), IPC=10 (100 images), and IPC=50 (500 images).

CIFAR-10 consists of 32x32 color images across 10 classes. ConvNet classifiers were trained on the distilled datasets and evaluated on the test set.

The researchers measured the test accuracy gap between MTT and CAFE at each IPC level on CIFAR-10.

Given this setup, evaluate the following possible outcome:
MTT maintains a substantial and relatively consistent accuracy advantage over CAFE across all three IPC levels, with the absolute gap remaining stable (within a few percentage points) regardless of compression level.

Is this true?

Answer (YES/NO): NO